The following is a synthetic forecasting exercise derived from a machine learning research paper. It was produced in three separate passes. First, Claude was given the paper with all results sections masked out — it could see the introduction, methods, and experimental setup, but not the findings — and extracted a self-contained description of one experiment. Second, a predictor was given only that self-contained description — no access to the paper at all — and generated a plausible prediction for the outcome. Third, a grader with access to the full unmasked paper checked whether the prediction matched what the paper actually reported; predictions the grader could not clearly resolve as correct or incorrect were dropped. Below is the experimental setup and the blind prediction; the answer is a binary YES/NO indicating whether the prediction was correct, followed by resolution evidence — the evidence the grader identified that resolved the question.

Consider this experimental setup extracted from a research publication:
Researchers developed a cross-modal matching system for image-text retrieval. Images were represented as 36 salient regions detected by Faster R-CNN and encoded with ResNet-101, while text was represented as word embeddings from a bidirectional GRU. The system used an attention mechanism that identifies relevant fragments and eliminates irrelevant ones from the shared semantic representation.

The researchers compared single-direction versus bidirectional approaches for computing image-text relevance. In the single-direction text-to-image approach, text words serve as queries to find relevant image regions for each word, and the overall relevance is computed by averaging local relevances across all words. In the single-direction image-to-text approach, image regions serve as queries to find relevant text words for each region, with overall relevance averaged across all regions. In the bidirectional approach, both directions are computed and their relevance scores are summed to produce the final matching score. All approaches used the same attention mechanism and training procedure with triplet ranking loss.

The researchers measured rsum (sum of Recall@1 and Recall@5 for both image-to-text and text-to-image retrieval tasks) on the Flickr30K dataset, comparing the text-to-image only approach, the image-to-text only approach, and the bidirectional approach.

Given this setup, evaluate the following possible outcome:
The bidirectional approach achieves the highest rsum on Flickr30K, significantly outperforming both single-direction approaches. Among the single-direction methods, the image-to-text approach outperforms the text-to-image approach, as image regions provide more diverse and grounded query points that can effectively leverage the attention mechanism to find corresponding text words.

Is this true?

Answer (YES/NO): NO